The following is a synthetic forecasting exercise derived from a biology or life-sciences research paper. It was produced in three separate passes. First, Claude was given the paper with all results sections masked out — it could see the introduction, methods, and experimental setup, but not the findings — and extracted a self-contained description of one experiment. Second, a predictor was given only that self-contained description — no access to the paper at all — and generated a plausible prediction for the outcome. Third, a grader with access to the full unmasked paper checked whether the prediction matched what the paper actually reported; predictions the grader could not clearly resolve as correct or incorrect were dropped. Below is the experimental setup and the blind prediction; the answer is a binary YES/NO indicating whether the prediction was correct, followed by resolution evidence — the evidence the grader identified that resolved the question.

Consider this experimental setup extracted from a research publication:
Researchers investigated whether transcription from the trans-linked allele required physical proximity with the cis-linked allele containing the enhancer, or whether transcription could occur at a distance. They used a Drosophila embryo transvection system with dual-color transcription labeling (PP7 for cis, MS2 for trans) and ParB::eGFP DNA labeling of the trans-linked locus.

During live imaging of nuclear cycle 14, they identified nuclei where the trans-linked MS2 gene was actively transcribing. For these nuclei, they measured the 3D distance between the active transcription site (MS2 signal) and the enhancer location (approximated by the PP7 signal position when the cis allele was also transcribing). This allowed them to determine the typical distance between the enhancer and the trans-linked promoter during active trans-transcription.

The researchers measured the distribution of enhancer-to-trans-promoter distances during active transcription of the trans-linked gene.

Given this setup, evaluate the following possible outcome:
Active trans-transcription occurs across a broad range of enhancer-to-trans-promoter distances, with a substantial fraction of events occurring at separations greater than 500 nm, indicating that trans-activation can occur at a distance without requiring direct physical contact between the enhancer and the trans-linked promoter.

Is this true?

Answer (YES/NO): NO